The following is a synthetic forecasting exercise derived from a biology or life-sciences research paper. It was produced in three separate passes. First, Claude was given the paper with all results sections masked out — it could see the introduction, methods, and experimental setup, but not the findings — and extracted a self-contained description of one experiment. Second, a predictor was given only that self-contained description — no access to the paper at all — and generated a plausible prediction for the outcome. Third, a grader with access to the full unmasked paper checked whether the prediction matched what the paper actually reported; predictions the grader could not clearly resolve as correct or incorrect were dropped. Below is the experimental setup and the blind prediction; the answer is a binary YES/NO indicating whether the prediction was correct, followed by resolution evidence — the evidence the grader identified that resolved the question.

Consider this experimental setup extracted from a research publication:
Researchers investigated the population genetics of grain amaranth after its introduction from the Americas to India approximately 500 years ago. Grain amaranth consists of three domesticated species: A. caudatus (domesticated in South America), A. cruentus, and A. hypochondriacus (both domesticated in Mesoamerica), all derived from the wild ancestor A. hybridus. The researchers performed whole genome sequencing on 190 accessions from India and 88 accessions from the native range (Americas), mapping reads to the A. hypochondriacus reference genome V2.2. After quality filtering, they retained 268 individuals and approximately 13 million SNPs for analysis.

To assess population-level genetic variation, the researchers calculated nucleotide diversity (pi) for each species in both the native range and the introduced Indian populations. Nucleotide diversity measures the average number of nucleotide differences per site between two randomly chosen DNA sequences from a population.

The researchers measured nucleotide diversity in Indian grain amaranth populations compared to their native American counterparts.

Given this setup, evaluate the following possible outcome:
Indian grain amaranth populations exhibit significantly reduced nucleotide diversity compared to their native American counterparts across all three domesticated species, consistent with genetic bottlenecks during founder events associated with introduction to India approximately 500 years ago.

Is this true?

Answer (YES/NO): NO